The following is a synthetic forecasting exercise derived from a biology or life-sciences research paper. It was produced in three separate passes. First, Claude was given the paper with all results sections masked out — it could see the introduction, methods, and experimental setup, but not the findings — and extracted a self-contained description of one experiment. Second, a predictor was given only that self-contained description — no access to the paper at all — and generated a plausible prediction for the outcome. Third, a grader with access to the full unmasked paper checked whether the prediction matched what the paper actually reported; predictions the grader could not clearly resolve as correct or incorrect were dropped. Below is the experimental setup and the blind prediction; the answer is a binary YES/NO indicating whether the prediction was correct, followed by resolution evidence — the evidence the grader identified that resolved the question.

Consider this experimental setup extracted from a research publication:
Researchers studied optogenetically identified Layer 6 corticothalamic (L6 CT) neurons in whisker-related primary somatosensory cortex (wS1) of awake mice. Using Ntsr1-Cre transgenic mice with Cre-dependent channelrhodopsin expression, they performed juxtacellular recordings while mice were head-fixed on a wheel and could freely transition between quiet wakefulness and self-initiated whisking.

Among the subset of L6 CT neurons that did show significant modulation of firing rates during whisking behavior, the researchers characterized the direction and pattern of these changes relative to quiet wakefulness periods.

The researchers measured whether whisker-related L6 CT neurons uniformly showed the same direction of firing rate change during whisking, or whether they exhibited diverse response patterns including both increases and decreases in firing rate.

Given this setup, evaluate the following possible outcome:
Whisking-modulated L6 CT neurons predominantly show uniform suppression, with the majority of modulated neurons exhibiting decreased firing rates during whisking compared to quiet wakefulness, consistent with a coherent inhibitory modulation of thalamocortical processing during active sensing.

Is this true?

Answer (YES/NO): NO